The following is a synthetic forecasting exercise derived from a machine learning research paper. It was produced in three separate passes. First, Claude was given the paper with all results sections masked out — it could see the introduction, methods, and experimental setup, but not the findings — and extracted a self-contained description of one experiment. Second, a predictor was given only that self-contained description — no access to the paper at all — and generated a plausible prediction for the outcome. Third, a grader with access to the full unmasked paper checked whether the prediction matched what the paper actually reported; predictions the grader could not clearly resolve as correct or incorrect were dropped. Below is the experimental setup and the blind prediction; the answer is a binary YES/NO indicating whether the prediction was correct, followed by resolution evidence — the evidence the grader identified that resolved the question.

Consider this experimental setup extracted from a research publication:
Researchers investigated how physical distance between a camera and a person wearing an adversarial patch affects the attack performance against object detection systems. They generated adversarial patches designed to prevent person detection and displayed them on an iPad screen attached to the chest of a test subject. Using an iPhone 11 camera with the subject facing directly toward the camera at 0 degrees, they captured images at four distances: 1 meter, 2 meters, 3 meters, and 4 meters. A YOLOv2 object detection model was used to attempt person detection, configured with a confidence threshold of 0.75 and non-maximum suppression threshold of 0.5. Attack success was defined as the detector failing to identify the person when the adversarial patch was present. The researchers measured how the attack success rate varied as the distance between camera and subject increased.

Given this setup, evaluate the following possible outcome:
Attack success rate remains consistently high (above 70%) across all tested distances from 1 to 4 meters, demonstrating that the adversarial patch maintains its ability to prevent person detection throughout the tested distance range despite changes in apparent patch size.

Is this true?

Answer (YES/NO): NO